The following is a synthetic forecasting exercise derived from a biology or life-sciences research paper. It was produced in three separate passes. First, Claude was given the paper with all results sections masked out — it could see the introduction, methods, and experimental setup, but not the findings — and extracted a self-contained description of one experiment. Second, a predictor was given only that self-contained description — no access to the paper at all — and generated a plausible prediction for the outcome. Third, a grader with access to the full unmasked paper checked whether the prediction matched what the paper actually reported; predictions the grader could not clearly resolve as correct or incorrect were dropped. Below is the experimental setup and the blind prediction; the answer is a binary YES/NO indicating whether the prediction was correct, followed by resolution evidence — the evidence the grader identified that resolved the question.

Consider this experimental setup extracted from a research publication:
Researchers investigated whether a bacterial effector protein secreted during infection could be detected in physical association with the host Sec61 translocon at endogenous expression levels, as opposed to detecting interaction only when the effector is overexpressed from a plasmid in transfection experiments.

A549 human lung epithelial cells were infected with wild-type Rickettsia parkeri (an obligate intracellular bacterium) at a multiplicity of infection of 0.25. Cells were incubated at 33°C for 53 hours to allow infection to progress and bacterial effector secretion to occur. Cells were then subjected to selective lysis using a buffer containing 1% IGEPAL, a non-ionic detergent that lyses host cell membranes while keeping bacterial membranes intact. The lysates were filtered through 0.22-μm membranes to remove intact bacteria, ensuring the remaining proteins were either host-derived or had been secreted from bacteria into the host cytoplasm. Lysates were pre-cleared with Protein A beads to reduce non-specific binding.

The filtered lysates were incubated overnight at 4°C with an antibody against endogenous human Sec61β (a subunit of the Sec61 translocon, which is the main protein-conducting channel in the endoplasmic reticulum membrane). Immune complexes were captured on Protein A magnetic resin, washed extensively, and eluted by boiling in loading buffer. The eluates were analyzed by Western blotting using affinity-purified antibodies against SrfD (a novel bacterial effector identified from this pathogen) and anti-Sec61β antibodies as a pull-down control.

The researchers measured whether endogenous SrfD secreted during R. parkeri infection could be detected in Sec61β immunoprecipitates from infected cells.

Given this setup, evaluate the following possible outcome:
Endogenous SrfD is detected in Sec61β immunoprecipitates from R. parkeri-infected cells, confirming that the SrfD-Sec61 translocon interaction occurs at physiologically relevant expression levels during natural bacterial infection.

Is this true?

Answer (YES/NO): YES